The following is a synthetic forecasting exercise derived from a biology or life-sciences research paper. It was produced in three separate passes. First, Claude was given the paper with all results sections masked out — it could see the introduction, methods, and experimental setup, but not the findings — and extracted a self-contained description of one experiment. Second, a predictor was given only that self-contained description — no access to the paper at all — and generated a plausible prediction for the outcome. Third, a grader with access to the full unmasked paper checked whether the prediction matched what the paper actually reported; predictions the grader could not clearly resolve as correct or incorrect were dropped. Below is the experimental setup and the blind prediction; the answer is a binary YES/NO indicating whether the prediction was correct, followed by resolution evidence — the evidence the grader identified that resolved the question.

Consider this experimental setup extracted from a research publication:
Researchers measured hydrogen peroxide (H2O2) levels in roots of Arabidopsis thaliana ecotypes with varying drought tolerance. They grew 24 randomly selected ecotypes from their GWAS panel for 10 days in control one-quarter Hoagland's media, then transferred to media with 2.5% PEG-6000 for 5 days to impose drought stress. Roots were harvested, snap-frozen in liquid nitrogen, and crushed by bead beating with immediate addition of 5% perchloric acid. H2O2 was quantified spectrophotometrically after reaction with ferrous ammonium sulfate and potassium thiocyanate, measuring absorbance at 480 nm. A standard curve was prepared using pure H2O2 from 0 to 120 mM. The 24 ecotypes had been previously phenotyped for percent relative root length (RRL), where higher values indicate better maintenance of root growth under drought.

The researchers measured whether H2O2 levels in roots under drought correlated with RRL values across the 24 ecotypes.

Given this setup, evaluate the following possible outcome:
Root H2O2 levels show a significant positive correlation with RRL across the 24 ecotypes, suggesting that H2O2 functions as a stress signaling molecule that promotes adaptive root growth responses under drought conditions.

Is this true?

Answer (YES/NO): NO